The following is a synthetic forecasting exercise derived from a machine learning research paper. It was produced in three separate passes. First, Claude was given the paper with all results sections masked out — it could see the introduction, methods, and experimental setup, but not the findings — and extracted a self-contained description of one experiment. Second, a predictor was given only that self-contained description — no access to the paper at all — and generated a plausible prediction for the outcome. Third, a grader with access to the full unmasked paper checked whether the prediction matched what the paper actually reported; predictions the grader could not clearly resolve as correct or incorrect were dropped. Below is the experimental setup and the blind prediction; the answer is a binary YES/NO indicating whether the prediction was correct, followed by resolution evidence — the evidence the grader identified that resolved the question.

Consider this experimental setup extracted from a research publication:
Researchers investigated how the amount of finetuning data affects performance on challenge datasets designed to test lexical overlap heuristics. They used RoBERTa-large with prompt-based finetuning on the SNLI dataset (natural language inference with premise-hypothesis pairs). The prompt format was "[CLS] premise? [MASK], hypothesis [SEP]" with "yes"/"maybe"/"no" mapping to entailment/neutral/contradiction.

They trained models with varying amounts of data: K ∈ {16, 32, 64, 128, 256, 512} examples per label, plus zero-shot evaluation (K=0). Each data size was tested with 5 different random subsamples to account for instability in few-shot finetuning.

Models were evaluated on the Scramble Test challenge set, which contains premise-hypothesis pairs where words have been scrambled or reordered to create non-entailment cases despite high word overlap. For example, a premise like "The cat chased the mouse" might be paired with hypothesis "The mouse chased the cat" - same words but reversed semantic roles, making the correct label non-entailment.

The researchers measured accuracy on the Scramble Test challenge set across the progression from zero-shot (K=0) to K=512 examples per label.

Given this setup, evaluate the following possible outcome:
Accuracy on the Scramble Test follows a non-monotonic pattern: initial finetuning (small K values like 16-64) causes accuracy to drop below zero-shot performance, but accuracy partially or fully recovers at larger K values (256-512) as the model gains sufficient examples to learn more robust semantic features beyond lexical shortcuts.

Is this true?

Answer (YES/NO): NO